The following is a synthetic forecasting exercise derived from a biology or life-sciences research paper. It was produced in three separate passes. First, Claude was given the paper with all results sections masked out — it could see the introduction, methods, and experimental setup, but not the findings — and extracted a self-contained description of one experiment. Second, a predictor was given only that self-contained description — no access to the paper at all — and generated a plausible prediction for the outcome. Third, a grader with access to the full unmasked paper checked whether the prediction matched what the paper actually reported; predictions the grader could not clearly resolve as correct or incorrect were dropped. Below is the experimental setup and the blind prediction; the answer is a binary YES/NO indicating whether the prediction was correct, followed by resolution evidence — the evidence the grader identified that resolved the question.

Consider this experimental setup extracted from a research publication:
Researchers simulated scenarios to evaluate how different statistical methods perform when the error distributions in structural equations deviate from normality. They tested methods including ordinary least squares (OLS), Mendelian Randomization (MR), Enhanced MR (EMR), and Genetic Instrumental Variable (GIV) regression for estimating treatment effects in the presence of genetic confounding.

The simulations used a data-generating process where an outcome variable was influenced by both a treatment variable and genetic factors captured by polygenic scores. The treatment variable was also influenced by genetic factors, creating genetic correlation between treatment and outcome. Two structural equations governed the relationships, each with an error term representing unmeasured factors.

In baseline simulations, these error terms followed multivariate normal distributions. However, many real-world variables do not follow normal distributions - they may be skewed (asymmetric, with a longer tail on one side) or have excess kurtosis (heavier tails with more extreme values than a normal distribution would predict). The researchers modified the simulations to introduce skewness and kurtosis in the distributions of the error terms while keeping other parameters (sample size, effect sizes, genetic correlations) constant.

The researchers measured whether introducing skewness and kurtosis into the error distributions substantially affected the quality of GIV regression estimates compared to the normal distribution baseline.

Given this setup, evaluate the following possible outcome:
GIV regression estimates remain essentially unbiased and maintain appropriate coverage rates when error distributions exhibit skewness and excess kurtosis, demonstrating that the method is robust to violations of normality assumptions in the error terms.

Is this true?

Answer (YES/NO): YES